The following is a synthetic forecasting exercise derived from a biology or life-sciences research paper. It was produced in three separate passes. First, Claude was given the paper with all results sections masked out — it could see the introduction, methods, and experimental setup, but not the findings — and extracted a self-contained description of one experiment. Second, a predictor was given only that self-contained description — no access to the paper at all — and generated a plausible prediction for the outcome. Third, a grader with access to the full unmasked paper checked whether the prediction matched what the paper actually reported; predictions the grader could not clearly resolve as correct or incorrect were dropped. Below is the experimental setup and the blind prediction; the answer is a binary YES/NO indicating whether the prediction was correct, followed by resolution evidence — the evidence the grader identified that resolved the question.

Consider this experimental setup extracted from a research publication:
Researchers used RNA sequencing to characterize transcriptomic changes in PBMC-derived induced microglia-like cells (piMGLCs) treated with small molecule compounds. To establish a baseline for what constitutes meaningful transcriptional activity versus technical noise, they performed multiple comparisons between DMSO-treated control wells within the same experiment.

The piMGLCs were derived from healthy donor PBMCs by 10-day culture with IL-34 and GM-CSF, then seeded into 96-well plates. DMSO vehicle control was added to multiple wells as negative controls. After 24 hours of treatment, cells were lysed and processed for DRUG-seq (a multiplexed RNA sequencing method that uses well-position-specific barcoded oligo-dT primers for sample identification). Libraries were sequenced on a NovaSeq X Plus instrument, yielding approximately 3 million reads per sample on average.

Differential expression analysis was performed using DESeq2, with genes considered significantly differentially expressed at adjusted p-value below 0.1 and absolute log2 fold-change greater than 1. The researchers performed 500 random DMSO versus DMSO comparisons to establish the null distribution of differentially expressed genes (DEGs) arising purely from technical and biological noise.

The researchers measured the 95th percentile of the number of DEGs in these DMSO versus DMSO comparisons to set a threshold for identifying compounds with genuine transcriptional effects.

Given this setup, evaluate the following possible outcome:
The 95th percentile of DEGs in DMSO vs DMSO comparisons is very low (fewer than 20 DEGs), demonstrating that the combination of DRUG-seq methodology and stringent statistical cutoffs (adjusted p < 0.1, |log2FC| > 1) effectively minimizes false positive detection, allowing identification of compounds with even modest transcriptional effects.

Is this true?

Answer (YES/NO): NO